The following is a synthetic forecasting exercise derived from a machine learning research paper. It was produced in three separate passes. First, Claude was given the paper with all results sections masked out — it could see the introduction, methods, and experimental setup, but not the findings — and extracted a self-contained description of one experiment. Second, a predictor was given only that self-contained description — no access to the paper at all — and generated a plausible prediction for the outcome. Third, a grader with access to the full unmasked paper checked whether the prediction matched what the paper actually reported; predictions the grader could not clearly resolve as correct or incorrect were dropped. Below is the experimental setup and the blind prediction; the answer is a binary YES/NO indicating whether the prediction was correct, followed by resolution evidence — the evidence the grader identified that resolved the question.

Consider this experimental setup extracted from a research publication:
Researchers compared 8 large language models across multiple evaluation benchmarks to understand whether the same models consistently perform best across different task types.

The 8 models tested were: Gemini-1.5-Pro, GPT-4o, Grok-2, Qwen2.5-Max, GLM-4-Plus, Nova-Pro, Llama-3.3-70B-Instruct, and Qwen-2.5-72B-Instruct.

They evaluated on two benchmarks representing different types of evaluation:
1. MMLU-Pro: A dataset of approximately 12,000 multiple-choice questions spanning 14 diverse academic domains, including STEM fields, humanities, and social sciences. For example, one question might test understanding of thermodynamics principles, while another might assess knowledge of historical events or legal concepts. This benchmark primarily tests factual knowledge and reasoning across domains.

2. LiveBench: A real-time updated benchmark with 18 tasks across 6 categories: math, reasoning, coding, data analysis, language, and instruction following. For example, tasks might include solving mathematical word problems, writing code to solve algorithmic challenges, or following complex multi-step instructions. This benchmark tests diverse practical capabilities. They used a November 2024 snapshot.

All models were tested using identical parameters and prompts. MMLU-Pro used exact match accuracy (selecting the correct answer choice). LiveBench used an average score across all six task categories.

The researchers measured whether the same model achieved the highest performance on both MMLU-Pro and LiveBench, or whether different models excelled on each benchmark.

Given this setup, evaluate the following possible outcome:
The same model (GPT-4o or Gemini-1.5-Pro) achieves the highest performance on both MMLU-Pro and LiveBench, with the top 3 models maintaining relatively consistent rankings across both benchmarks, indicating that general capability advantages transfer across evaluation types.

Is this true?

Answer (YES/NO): NO